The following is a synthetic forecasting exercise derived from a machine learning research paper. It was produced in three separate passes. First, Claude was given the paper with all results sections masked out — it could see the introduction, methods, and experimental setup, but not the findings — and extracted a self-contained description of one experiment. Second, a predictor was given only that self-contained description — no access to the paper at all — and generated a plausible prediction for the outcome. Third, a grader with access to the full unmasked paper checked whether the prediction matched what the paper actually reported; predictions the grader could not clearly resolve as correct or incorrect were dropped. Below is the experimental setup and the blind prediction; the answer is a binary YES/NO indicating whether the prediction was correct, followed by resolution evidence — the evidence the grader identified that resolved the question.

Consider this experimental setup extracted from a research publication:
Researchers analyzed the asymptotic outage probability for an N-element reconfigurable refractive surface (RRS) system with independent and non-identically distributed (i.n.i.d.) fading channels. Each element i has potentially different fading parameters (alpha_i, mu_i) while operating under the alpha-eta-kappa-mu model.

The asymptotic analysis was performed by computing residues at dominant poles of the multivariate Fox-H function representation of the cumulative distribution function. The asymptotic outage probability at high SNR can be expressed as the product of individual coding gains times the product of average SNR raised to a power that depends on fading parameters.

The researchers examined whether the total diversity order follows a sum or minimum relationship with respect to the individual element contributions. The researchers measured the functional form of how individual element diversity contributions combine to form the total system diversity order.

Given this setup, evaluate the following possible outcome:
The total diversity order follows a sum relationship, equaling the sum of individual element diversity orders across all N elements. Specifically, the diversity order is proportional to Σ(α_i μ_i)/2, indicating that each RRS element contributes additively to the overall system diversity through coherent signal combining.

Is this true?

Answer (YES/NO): YES